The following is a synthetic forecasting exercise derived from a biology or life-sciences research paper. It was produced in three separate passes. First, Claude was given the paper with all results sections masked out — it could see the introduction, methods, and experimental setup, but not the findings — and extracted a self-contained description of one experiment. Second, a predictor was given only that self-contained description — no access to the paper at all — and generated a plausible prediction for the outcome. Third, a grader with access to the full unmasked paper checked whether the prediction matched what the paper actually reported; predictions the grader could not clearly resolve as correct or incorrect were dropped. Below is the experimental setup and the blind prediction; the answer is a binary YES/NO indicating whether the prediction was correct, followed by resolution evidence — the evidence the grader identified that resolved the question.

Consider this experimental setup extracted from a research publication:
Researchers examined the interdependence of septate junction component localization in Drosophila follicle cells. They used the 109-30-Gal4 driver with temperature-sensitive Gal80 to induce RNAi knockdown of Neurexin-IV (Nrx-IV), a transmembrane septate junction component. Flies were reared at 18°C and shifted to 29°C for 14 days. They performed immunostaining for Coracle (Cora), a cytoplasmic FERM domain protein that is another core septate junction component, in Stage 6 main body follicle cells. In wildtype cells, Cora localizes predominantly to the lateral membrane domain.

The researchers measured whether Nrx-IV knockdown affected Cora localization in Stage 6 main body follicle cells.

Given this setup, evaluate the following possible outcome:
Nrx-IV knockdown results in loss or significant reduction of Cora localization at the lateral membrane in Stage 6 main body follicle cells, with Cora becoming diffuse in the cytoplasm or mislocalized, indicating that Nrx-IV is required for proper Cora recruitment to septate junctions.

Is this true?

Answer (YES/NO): NO